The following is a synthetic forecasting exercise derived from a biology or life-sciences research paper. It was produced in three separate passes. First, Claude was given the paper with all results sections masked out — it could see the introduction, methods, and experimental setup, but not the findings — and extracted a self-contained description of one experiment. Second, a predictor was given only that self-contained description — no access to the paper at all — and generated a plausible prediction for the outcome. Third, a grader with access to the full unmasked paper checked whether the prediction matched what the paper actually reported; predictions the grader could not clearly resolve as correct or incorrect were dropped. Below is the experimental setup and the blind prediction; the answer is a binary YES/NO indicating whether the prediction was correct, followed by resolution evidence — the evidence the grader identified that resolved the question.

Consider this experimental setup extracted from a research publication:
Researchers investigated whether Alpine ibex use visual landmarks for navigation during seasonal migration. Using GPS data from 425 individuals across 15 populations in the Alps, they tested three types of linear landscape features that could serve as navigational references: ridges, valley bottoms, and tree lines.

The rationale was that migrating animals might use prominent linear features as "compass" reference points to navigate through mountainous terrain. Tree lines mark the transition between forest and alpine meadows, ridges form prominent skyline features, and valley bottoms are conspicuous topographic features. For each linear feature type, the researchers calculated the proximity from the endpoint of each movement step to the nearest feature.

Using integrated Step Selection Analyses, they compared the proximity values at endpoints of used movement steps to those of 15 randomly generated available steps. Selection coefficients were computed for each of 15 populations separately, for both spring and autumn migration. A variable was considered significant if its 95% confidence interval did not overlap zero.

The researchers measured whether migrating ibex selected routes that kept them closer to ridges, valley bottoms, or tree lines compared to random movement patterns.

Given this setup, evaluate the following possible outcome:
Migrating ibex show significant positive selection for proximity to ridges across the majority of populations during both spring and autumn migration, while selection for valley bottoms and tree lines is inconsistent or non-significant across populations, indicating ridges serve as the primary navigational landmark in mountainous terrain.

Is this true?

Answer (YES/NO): NO